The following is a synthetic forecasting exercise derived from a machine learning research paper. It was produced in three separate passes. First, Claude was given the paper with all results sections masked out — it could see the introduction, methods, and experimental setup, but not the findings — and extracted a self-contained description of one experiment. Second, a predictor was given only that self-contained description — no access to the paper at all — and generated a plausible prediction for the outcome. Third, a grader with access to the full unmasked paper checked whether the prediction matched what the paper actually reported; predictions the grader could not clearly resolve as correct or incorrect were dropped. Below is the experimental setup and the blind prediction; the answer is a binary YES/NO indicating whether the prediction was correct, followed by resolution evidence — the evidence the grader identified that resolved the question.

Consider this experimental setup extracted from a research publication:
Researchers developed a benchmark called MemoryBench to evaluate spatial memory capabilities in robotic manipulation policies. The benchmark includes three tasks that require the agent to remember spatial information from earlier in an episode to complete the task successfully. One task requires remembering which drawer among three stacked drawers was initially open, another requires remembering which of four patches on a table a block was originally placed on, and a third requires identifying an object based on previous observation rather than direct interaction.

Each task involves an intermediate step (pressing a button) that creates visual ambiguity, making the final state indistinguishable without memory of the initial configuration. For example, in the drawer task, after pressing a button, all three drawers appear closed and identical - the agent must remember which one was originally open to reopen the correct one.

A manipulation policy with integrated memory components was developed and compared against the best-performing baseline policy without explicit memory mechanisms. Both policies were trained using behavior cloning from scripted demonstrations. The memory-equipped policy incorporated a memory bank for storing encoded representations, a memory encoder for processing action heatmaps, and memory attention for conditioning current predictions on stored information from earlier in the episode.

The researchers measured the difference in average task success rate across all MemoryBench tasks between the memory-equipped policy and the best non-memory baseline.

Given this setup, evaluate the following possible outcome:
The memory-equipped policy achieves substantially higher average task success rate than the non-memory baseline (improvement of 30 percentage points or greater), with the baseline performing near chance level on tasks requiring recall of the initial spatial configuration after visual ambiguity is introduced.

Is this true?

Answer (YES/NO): NO